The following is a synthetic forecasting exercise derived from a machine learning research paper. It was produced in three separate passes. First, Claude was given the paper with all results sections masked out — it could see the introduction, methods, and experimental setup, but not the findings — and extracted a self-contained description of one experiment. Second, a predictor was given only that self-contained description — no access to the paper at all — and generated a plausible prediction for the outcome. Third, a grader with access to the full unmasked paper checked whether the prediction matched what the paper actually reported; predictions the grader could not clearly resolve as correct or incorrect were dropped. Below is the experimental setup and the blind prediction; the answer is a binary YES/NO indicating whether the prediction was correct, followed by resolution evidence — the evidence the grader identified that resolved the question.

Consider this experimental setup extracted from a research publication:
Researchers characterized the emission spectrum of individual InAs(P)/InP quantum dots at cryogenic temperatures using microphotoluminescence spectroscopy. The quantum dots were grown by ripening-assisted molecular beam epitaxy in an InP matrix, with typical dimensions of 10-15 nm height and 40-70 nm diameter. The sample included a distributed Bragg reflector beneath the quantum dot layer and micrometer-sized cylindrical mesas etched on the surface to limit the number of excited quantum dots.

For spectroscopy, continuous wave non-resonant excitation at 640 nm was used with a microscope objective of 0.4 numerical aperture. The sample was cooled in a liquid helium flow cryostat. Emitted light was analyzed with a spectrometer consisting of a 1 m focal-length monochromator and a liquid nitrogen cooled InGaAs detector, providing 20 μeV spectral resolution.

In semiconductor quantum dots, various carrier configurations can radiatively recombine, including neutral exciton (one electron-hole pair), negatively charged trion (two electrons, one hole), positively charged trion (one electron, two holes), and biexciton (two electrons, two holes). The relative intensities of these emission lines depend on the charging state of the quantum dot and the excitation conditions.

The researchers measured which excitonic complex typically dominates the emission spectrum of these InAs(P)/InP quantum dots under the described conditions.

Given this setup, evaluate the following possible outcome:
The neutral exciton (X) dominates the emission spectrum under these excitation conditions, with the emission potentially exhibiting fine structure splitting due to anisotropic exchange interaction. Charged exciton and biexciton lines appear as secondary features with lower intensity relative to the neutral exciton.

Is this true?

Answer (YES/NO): NO